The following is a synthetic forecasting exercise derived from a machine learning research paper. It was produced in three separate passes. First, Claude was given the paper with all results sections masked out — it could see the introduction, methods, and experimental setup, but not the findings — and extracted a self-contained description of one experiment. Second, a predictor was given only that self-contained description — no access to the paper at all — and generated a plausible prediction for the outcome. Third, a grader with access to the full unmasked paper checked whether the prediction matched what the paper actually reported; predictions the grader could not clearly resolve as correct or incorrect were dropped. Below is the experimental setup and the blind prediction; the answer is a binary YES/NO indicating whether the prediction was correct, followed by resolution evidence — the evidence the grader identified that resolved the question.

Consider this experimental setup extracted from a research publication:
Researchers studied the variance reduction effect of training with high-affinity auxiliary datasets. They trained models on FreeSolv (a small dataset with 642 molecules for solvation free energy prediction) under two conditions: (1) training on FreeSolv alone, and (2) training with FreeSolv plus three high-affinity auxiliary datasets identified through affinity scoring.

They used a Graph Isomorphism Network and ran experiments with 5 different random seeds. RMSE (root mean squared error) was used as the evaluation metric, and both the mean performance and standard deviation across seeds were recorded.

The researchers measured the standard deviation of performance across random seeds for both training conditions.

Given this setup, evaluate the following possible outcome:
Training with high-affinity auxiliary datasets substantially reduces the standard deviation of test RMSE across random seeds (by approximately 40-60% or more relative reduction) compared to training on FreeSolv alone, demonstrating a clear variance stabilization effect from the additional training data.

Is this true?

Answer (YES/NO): YES